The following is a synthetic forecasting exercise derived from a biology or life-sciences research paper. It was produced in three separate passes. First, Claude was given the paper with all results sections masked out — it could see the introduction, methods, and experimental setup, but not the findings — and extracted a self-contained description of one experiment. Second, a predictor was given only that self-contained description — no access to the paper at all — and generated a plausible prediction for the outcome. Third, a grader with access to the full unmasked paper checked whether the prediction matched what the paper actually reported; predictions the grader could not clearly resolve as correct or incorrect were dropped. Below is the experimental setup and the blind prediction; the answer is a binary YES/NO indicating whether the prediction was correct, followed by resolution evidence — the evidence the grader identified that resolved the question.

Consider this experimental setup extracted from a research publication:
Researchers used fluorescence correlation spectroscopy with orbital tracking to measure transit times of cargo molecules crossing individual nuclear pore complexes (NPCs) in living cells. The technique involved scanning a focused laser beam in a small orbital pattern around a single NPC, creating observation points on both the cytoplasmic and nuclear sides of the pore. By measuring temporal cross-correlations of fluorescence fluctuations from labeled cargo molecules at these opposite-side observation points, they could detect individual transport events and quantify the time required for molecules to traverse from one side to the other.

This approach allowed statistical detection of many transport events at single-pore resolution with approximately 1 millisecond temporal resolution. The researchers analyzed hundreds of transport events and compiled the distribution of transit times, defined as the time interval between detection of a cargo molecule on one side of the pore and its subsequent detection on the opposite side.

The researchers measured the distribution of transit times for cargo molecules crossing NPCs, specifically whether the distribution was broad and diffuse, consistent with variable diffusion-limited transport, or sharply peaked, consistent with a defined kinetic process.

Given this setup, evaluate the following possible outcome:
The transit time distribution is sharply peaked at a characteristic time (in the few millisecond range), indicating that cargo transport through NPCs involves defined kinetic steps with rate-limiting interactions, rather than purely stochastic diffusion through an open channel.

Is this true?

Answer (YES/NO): YES